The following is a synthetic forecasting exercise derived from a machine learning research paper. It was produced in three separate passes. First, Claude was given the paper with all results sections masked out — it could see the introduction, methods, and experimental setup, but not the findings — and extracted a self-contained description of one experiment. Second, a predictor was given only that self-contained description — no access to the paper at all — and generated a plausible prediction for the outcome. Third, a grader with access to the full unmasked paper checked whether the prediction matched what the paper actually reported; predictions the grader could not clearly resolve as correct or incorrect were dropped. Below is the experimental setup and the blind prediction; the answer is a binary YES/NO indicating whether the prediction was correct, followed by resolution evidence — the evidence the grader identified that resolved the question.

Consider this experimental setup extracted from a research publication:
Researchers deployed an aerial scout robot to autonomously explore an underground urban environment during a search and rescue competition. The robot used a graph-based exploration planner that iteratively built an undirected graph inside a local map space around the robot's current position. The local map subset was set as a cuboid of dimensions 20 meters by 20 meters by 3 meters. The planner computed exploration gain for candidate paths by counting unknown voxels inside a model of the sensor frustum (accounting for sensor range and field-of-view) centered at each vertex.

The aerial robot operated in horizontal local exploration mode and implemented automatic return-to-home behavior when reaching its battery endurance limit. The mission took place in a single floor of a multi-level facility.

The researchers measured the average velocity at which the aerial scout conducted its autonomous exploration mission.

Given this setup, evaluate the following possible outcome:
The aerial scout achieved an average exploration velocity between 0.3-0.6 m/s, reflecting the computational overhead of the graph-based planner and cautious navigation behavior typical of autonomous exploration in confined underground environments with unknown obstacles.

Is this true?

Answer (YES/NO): NO